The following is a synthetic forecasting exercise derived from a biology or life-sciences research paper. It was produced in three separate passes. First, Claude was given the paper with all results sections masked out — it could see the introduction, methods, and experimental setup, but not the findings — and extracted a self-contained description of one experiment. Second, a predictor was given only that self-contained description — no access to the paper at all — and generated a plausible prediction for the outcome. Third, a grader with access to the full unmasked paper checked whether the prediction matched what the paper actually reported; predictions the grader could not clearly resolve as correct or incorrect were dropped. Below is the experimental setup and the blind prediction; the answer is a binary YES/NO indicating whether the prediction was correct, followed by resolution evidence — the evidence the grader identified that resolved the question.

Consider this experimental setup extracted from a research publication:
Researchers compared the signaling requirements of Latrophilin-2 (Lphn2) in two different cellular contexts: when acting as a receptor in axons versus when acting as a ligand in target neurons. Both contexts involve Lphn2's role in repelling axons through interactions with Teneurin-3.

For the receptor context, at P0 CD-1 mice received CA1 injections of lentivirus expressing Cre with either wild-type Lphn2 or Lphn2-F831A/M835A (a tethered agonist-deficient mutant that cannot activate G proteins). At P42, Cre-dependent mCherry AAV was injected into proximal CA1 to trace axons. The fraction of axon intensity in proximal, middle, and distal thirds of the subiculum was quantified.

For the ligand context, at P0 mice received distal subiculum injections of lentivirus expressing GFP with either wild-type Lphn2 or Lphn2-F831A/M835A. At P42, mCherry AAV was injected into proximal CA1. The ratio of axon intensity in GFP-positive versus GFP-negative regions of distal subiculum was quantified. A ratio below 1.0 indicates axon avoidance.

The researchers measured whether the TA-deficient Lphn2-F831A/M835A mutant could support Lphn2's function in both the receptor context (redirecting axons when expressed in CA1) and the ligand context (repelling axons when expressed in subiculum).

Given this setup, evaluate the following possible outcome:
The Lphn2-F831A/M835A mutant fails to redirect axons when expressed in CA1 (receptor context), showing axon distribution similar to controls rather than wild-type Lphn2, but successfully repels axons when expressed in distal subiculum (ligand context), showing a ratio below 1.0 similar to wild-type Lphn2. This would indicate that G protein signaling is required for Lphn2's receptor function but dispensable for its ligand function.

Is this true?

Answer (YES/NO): YES